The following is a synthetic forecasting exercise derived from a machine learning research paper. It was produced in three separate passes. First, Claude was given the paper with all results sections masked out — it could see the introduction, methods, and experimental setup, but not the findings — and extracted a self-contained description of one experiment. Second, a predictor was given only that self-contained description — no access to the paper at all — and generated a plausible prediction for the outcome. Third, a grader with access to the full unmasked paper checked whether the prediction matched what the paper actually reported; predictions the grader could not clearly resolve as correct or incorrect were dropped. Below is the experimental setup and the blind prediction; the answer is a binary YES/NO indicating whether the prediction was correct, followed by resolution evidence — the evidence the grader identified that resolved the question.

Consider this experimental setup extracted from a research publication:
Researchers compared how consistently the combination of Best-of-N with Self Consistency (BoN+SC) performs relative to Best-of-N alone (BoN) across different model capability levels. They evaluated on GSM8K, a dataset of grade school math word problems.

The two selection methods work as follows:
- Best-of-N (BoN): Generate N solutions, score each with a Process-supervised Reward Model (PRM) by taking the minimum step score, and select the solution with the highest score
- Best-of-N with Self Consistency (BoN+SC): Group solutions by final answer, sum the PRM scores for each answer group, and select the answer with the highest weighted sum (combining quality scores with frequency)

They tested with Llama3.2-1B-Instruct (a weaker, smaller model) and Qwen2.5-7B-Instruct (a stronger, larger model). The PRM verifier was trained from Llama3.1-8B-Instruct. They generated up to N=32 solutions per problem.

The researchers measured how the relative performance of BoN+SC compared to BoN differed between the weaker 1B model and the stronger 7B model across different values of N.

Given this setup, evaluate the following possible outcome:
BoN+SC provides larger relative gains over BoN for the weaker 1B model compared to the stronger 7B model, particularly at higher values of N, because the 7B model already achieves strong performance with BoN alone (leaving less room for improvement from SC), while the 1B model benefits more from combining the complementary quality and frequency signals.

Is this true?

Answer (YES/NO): NO